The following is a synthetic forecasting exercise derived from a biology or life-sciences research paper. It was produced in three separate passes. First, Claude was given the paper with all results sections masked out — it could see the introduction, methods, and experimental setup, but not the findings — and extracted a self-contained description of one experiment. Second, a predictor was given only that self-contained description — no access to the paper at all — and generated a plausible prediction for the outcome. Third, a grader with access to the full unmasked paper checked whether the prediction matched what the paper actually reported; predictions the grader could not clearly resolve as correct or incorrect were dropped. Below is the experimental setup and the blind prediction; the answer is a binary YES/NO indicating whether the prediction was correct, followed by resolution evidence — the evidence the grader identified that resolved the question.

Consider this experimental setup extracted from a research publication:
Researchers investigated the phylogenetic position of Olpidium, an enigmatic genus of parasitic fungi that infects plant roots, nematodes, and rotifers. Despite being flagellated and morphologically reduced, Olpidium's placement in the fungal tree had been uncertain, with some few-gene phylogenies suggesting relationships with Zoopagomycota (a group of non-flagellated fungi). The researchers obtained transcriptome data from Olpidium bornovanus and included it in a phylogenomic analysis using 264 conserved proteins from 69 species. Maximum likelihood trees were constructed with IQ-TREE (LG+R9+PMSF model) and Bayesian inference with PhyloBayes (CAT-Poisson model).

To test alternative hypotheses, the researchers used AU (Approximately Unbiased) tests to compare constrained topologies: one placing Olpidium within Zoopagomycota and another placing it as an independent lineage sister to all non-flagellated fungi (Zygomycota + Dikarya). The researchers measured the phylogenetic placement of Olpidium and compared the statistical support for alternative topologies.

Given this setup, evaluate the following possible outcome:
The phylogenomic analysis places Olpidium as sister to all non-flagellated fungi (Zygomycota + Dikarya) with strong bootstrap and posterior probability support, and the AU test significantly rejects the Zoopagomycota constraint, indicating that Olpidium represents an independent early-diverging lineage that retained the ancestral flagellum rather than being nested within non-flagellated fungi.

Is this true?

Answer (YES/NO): YES